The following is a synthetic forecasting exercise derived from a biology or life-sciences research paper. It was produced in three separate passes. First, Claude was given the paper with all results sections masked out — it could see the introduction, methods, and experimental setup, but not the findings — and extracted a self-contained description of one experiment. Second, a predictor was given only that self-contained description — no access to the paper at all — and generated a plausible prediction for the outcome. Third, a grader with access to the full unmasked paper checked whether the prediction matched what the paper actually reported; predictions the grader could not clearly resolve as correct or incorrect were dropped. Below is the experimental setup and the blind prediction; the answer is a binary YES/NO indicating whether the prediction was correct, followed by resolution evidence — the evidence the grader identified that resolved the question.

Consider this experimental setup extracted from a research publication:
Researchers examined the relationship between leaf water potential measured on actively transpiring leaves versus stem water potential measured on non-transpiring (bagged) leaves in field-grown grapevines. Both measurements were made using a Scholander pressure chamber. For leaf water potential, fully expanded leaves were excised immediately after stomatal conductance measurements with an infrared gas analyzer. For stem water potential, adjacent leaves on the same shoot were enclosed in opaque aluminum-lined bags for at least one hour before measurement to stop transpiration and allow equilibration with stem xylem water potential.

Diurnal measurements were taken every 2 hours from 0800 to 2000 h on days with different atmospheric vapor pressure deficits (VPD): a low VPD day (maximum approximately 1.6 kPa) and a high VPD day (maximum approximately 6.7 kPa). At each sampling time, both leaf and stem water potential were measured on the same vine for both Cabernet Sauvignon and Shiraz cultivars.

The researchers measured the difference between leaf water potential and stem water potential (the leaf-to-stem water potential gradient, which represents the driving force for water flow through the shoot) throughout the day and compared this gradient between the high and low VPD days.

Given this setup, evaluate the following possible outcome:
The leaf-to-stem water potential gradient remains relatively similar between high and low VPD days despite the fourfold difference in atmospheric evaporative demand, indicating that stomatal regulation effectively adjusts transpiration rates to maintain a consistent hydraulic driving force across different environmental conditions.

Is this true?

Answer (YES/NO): NO